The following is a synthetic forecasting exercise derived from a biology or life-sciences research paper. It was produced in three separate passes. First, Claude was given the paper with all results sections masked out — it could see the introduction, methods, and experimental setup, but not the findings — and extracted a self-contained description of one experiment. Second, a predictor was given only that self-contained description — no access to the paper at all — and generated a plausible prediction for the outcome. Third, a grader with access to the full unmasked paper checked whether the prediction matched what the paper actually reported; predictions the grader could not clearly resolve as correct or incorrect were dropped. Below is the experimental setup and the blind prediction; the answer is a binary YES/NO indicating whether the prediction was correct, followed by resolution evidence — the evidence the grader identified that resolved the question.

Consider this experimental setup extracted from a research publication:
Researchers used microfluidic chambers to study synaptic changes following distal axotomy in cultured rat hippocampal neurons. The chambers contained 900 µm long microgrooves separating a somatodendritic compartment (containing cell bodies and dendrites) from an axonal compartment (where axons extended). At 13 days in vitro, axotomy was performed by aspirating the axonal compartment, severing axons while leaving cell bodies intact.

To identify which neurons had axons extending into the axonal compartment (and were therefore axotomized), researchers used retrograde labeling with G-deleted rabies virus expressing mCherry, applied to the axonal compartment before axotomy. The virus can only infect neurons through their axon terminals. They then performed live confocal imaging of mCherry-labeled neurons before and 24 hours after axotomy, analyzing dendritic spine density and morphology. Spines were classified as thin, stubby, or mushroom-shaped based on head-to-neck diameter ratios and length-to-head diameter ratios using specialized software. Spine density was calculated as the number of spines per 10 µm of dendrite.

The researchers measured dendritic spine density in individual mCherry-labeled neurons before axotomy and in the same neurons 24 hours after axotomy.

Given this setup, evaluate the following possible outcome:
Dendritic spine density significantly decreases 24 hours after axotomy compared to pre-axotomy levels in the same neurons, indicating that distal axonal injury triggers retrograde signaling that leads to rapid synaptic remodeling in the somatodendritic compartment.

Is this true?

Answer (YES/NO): YES